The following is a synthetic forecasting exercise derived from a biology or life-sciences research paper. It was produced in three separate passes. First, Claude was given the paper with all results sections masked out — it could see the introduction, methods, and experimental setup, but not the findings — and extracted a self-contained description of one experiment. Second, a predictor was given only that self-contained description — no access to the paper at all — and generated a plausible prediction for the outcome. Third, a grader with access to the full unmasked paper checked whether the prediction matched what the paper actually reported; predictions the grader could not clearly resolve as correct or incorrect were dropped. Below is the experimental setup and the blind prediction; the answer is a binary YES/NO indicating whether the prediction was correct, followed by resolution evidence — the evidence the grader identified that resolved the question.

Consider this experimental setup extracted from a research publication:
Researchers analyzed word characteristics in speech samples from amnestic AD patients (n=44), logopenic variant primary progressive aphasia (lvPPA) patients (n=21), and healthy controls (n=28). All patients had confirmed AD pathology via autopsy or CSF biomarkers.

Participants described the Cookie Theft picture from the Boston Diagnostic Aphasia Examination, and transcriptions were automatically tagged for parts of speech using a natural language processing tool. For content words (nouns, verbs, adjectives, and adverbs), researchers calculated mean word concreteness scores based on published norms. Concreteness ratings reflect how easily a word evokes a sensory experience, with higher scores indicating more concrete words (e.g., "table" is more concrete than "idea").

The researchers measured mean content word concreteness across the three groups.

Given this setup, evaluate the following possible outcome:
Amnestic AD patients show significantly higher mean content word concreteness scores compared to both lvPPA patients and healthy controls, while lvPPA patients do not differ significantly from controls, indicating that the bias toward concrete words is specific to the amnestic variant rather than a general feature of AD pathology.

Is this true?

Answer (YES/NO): NO